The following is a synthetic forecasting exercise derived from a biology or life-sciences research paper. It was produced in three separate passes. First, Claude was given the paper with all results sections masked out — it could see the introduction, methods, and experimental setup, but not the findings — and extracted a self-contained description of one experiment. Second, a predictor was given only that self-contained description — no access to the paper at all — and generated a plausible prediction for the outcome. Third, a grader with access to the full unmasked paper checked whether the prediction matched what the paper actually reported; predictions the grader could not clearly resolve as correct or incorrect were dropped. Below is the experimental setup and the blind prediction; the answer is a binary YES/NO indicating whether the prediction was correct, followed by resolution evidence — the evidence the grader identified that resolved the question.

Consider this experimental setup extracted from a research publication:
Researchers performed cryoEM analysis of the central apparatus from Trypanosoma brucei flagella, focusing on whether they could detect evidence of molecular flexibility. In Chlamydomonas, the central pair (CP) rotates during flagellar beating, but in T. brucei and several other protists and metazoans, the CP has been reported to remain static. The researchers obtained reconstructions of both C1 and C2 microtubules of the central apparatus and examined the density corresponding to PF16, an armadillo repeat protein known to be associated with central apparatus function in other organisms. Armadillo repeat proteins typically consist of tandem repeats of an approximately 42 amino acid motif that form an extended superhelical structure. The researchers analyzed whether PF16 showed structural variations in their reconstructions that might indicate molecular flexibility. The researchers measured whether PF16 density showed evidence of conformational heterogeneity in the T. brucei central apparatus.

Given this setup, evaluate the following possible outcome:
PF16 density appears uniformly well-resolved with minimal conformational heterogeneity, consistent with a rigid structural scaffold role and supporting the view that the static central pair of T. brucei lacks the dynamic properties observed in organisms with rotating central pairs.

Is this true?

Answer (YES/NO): NO